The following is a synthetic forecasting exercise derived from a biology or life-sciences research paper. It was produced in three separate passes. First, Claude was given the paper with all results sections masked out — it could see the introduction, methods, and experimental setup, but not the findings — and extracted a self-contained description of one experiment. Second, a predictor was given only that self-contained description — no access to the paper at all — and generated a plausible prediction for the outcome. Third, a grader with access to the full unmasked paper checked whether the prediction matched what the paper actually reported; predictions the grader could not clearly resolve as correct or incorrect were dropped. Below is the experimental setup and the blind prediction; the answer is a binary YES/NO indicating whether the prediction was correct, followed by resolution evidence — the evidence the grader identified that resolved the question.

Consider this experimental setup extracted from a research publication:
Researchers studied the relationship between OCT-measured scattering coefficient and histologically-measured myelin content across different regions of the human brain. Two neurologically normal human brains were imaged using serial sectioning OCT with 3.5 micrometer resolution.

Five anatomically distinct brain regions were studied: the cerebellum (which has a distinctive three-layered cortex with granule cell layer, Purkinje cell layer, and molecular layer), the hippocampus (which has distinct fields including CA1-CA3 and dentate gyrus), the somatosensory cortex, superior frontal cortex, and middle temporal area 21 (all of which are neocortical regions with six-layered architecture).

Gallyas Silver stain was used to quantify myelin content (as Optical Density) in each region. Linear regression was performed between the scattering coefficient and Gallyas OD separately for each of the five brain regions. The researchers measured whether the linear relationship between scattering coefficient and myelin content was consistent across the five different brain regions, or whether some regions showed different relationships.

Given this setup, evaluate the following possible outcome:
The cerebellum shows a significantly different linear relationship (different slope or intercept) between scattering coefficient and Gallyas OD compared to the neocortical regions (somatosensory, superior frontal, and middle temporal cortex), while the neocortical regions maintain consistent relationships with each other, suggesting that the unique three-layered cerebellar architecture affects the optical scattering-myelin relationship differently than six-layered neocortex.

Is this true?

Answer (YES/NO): NO